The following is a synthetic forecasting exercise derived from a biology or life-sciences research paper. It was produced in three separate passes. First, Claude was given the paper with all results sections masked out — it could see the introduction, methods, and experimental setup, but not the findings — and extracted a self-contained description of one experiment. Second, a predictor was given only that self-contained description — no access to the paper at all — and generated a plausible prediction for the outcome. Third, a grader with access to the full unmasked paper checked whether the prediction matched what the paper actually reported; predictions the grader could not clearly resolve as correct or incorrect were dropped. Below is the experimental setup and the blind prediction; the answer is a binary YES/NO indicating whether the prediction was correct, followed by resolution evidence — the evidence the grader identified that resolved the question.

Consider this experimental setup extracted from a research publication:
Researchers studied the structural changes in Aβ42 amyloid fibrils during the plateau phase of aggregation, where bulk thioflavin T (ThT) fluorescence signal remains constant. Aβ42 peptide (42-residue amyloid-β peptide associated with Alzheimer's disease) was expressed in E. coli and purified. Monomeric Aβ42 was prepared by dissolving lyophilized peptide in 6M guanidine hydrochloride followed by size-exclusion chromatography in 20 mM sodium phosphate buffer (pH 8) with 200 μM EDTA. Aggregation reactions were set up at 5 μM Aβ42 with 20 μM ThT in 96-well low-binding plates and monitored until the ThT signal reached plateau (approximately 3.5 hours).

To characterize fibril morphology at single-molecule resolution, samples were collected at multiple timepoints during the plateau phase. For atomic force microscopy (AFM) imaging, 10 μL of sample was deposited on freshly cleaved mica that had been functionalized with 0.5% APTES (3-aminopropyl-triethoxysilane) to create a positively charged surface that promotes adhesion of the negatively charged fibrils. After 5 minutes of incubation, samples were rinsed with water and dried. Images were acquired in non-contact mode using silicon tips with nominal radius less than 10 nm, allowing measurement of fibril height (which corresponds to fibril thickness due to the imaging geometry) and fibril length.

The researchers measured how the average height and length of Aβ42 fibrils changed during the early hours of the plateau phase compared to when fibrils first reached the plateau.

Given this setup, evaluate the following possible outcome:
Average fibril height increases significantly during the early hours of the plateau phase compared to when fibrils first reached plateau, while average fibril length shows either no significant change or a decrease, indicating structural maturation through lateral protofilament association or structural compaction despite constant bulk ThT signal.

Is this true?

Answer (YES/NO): NO